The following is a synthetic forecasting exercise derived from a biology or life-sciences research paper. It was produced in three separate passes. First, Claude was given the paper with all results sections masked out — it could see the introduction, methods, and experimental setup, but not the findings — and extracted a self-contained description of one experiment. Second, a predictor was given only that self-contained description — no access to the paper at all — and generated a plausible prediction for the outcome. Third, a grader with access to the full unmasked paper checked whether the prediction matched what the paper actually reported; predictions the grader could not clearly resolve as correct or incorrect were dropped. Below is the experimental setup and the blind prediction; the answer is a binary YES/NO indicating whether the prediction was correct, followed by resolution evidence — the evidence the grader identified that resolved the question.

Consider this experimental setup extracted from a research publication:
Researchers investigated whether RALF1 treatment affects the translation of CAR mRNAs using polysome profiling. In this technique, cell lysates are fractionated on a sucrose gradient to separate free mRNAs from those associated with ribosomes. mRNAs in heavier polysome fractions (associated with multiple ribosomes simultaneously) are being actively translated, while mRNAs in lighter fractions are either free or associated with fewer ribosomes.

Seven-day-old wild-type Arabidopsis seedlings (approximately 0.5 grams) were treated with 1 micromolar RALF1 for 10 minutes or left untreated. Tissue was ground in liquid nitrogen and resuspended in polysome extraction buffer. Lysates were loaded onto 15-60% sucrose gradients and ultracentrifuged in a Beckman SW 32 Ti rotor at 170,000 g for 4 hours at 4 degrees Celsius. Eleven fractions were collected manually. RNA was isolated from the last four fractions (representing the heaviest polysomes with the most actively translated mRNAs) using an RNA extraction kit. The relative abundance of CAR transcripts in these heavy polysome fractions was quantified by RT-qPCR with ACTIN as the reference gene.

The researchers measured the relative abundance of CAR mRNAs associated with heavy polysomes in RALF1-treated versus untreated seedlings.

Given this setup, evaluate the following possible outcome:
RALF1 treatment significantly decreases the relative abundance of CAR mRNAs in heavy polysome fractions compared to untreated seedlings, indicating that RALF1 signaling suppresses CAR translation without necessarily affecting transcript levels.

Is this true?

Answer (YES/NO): NO